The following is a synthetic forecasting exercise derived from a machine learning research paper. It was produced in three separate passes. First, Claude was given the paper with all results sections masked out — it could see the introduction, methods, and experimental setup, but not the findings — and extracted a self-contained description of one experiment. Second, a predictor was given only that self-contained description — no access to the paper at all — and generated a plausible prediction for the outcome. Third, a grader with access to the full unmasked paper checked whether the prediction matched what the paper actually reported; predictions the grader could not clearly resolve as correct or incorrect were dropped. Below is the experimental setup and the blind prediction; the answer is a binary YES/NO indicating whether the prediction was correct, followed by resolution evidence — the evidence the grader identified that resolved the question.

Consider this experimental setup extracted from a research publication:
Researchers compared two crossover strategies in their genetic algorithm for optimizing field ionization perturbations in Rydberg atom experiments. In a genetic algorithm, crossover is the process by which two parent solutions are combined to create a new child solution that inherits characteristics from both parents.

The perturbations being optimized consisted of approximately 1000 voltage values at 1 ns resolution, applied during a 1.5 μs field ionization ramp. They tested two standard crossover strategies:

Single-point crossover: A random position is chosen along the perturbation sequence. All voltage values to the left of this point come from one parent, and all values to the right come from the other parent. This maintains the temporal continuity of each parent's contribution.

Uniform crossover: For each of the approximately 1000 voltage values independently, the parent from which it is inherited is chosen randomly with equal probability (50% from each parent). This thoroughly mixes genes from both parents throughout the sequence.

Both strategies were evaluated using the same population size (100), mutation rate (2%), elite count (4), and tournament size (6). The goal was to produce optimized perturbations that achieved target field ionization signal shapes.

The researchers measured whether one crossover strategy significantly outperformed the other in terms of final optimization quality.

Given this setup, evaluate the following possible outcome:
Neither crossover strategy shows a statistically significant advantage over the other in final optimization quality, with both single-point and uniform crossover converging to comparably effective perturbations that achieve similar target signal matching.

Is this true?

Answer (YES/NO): YES